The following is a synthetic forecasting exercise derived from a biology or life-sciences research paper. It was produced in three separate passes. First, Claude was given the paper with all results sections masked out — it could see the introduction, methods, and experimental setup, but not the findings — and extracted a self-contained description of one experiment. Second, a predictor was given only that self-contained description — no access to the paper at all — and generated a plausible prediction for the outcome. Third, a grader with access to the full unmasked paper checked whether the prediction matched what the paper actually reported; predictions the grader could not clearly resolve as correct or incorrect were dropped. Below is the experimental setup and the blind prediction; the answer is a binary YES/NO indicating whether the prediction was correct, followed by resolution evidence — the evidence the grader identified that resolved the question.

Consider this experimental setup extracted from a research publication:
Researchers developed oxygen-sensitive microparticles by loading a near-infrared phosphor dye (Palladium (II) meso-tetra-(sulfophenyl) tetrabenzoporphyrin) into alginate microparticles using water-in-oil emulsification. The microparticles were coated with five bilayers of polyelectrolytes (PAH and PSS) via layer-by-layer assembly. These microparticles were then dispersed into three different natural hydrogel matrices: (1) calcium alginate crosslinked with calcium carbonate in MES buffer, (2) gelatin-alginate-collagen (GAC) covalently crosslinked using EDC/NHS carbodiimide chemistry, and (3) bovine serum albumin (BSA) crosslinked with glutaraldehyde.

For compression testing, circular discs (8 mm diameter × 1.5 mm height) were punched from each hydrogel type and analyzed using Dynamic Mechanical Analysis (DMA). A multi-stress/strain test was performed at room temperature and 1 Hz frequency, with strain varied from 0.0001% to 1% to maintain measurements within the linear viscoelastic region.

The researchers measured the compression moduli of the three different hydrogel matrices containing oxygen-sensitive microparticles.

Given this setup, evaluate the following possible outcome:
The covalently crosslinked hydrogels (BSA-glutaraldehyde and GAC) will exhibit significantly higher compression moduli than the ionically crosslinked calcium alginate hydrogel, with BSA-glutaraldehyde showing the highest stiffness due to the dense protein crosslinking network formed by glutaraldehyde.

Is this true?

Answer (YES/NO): NO